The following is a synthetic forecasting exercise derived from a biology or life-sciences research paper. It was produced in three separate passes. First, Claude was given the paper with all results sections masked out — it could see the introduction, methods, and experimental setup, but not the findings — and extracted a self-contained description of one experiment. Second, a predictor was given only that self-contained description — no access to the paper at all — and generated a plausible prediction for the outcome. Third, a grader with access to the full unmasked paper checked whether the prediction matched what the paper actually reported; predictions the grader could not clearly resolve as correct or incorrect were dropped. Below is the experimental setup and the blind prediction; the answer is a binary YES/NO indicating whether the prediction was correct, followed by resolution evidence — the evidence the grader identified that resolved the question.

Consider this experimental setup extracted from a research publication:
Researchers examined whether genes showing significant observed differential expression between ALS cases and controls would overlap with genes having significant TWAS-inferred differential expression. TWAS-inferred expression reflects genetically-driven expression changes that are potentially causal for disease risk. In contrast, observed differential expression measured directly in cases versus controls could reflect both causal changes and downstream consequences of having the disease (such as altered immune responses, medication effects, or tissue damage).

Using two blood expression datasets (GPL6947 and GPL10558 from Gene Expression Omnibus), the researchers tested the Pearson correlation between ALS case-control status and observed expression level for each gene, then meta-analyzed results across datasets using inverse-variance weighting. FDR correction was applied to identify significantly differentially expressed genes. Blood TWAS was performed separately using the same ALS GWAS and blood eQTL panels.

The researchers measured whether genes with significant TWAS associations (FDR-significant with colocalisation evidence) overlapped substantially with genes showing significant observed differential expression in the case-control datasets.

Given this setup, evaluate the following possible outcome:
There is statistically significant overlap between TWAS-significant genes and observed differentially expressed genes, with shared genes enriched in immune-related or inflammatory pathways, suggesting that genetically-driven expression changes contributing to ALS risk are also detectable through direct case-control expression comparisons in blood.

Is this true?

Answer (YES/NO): NO